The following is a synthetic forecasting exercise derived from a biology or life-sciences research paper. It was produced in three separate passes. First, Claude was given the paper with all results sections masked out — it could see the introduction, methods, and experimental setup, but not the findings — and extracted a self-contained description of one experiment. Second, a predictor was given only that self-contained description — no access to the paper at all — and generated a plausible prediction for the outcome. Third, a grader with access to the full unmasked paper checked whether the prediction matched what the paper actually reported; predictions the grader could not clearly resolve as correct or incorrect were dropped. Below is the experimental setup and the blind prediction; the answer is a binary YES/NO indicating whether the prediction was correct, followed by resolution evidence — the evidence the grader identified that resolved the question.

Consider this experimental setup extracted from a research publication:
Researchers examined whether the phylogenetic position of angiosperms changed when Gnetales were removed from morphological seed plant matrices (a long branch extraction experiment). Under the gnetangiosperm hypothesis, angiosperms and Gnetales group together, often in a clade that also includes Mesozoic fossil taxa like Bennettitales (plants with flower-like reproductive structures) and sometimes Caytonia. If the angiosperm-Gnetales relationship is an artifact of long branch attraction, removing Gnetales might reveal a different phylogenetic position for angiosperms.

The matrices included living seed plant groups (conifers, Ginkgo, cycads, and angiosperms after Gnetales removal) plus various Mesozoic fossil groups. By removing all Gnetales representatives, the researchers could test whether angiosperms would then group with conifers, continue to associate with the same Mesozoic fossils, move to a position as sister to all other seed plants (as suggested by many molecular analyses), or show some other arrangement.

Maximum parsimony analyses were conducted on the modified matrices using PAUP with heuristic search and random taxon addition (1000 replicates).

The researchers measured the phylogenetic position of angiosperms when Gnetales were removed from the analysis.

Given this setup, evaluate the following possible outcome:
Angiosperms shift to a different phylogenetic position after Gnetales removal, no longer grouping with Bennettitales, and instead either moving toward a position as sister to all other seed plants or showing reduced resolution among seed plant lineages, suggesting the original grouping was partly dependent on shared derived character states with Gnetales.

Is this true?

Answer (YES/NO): NO